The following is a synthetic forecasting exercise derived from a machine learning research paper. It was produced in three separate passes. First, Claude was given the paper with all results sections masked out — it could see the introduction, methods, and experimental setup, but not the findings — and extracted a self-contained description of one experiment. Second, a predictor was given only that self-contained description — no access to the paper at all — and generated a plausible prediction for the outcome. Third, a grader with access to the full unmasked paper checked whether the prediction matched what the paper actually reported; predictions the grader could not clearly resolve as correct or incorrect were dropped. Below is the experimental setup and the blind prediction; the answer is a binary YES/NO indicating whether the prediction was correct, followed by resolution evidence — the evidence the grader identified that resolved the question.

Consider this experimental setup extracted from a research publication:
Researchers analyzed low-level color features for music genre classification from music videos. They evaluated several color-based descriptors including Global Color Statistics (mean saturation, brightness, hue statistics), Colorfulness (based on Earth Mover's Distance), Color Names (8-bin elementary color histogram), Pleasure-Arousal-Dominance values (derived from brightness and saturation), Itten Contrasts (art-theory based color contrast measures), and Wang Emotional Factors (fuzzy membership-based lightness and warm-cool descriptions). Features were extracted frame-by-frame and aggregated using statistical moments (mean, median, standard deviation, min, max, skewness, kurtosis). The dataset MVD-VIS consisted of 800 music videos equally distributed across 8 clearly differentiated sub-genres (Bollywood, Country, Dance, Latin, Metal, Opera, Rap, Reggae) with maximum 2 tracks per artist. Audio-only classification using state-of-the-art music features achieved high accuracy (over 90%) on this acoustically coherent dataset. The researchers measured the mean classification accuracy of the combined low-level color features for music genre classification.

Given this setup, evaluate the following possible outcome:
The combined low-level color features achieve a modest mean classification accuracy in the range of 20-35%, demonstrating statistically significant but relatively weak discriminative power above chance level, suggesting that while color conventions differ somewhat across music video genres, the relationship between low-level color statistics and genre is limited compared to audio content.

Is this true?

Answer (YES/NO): NO